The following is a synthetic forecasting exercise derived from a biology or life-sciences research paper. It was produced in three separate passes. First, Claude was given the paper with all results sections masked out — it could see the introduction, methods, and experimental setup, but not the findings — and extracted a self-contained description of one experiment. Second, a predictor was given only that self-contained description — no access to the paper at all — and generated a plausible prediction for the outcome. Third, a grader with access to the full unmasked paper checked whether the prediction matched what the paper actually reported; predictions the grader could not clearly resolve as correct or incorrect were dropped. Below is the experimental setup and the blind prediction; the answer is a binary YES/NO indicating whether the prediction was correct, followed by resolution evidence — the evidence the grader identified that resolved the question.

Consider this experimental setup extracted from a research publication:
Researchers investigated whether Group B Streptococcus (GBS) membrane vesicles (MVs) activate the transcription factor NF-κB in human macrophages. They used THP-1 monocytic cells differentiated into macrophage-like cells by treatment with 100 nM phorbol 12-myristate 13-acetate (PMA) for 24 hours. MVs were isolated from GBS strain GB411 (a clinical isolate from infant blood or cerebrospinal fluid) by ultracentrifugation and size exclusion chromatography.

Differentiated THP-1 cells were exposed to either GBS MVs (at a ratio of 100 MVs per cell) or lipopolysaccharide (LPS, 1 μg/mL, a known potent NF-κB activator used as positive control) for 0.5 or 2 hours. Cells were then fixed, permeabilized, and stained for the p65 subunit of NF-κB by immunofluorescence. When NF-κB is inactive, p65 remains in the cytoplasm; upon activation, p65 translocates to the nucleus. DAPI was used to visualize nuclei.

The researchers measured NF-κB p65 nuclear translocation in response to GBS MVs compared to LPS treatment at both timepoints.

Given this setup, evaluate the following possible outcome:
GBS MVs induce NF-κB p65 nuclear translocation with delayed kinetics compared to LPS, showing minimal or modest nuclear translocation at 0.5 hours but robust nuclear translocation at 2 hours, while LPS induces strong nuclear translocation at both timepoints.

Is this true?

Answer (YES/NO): NO